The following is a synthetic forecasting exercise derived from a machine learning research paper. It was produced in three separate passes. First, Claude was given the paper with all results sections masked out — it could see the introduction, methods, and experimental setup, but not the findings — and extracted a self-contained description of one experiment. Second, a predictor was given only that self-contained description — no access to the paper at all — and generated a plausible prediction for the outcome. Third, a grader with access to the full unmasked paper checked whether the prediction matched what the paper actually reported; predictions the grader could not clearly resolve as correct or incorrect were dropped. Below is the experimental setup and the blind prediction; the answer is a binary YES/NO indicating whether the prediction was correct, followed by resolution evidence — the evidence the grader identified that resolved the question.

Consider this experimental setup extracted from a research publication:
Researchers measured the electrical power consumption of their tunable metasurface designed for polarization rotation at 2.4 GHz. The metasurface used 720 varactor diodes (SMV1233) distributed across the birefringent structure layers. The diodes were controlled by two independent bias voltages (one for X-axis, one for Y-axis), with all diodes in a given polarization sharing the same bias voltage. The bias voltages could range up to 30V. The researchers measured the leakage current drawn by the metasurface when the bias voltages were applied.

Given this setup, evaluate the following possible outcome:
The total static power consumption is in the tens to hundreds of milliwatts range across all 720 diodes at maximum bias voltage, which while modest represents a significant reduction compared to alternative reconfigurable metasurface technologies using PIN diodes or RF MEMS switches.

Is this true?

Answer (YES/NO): NO